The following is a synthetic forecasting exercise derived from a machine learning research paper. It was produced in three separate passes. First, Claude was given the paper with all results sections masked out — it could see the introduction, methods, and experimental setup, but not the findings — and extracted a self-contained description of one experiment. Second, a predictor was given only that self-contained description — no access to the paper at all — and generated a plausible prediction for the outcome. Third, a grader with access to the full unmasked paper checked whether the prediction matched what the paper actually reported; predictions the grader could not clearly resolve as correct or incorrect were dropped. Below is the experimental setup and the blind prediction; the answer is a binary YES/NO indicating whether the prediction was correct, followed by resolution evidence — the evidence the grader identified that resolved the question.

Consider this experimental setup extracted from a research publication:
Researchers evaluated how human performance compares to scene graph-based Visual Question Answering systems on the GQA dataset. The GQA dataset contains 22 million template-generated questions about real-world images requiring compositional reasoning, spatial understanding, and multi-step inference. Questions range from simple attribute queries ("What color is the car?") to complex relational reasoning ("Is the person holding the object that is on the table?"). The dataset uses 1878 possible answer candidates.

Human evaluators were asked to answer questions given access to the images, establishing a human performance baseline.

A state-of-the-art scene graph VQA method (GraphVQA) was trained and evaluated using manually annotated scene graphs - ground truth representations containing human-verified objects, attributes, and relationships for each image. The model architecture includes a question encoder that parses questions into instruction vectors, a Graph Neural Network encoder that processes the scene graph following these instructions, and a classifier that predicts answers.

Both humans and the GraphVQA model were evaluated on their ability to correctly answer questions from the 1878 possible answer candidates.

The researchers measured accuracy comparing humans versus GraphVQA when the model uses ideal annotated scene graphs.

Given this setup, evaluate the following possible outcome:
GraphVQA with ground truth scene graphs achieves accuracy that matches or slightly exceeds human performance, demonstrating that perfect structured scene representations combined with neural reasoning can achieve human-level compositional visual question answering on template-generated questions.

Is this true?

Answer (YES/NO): NO